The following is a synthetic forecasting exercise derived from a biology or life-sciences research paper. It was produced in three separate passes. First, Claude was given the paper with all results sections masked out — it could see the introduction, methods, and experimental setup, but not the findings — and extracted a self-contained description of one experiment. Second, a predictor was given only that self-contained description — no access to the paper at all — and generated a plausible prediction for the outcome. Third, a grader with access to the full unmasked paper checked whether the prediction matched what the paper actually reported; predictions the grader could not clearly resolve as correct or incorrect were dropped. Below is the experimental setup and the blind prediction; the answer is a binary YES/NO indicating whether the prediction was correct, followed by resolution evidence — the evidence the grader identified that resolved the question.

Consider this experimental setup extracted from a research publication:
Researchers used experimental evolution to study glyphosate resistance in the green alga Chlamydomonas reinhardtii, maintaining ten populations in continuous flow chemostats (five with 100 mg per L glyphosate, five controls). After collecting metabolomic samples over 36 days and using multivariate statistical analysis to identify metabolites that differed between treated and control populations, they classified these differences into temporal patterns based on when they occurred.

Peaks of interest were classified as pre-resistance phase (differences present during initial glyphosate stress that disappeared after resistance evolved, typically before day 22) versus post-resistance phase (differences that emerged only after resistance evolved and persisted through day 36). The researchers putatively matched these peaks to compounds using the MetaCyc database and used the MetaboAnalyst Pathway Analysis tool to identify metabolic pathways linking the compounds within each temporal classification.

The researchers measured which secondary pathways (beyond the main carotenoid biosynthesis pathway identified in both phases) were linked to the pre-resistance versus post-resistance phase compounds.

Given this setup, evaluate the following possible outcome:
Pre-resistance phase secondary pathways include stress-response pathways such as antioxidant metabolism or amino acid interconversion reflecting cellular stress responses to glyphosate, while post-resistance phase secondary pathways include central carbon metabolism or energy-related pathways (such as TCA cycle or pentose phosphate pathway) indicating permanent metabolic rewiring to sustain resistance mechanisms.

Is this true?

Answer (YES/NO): NO